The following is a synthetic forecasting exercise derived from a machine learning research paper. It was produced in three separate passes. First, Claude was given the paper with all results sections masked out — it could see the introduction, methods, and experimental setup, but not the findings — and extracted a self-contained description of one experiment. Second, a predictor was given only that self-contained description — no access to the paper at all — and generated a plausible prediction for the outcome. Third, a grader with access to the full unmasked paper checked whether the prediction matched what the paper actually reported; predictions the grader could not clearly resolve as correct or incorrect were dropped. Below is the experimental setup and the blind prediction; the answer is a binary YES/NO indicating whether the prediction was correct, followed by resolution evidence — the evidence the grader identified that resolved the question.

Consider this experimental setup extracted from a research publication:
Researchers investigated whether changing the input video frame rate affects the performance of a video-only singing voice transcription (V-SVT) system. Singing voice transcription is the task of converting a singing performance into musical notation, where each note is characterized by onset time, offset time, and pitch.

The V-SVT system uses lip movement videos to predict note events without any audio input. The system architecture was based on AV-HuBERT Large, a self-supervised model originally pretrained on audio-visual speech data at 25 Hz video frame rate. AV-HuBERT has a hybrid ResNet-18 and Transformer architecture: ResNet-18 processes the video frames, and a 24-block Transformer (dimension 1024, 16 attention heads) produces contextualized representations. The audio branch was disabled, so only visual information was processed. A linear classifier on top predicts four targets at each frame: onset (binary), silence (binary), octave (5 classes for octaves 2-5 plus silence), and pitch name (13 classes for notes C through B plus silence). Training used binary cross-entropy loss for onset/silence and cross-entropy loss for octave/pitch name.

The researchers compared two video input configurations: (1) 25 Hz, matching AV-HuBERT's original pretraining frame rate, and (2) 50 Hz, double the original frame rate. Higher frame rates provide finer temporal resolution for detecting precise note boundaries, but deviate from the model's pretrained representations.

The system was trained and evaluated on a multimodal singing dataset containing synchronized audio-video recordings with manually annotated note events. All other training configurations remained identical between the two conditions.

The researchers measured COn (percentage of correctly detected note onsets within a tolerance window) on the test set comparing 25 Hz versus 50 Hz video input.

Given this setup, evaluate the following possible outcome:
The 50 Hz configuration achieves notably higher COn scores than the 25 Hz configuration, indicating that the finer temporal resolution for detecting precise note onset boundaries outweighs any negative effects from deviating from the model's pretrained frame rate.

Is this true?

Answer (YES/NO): NO